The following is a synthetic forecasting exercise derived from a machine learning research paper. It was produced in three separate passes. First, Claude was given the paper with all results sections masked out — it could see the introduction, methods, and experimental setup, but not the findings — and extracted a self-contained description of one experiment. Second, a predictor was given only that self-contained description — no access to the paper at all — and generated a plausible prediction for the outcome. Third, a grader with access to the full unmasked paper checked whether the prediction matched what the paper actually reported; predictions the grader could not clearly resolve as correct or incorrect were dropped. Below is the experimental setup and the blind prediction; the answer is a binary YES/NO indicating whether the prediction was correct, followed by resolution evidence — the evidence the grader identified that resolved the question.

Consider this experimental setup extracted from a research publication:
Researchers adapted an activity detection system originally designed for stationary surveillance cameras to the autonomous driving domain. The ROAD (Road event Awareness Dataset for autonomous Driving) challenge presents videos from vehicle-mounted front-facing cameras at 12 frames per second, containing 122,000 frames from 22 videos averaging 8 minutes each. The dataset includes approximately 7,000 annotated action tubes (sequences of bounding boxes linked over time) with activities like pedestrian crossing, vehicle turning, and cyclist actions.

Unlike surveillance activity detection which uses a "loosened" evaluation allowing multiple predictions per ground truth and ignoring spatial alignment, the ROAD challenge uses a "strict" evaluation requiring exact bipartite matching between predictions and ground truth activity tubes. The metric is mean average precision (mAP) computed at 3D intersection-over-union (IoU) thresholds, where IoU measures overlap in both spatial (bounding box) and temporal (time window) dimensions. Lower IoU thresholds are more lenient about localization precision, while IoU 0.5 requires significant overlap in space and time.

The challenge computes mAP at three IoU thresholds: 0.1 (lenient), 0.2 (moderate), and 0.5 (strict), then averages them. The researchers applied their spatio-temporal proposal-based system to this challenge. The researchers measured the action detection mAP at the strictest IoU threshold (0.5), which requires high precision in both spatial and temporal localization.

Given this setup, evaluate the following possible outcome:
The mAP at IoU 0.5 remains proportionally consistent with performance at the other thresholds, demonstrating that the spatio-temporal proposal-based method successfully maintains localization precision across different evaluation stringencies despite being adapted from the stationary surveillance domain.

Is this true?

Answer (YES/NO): NO